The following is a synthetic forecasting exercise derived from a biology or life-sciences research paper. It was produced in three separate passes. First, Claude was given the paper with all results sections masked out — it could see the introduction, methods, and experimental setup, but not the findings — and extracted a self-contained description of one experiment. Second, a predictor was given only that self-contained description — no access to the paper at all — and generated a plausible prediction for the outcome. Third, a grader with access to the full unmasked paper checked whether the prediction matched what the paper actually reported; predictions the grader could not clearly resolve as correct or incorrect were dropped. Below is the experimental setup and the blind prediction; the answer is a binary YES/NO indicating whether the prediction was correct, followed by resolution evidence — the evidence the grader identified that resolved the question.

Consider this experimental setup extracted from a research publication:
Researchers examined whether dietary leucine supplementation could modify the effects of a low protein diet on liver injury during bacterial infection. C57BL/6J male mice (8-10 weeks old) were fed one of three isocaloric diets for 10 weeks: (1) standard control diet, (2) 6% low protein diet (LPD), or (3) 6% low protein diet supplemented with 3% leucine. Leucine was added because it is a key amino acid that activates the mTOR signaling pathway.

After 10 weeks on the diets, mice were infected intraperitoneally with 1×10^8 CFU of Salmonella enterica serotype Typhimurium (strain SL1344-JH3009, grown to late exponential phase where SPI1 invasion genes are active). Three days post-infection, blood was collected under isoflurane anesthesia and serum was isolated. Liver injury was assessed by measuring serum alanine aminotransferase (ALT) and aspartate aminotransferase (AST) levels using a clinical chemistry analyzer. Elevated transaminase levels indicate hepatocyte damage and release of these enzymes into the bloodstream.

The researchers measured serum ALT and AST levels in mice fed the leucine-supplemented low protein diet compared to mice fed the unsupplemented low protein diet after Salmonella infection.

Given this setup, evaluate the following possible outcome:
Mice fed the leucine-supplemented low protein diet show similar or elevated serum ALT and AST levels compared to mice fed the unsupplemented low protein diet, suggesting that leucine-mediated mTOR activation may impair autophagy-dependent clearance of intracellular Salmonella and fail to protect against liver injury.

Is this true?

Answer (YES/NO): YES